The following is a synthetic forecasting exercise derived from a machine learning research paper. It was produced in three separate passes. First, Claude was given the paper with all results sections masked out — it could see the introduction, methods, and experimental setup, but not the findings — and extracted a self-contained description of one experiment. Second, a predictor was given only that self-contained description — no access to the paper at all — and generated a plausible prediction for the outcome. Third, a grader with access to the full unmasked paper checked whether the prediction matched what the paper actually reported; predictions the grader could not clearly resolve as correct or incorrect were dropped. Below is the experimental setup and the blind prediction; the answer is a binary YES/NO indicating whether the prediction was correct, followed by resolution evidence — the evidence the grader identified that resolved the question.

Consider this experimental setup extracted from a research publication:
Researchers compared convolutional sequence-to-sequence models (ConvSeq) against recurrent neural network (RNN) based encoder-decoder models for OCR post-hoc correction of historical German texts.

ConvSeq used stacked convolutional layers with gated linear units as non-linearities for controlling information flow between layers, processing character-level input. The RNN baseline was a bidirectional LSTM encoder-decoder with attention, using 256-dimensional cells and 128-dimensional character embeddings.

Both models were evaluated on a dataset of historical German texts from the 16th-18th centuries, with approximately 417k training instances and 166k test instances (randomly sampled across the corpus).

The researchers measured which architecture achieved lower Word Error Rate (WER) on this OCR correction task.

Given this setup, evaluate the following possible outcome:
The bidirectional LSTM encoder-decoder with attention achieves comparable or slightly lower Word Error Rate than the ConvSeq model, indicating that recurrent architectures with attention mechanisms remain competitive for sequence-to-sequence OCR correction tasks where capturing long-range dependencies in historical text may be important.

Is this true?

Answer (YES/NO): NO